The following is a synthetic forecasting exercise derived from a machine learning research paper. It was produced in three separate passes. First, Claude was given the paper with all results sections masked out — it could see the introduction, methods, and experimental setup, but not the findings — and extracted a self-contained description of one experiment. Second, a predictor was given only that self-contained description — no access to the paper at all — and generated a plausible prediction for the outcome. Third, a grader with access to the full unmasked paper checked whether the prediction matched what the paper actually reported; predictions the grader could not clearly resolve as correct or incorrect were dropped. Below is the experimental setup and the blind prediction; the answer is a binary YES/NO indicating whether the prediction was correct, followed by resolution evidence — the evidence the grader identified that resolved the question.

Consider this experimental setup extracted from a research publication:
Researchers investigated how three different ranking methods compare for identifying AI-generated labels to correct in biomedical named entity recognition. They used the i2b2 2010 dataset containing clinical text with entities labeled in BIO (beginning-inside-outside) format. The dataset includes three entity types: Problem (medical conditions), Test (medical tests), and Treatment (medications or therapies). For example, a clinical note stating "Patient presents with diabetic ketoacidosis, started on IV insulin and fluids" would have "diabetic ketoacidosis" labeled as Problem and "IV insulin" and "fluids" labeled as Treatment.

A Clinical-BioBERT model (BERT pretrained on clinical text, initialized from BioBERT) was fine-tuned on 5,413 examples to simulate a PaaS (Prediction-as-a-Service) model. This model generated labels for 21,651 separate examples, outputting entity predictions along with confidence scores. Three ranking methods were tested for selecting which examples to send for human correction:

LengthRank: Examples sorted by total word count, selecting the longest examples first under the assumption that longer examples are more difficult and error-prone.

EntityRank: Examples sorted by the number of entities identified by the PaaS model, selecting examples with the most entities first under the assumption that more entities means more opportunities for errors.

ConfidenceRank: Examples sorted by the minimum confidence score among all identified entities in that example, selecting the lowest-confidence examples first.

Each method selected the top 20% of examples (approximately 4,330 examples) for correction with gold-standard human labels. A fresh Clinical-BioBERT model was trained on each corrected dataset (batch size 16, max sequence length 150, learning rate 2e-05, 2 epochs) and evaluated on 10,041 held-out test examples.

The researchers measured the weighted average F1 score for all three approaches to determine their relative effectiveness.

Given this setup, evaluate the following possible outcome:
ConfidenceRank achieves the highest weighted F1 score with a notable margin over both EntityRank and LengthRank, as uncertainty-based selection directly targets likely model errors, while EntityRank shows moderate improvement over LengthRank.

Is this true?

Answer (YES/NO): NO